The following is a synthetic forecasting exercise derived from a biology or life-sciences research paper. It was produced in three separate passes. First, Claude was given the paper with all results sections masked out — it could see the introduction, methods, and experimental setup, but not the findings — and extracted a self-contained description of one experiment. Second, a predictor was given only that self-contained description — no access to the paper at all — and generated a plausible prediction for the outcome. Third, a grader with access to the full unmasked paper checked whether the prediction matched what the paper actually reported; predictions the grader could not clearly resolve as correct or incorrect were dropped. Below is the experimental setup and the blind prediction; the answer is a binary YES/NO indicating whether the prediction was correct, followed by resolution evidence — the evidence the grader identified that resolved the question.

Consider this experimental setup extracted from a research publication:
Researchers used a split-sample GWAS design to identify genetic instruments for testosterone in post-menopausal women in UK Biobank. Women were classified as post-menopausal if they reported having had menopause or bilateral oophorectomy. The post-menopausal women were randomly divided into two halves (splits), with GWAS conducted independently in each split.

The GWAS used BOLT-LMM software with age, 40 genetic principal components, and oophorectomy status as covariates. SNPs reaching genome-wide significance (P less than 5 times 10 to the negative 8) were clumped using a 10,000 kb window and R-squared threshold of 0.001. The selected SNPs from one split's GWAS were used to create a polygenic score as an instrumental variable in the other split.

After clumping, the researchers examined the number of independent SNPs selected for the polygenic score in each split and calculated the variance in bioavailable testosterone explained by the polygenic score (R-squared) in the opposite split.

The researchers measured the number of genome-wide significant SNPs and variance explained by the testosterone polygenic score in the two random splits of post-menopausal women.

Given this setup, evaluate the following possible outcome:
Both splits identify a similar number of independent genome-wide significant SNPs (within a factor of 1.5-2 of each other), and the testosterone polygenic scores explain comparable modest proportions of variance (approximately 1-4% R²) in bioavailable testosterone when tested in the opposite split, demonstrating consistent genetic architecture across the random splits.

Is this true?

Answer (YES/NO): NO